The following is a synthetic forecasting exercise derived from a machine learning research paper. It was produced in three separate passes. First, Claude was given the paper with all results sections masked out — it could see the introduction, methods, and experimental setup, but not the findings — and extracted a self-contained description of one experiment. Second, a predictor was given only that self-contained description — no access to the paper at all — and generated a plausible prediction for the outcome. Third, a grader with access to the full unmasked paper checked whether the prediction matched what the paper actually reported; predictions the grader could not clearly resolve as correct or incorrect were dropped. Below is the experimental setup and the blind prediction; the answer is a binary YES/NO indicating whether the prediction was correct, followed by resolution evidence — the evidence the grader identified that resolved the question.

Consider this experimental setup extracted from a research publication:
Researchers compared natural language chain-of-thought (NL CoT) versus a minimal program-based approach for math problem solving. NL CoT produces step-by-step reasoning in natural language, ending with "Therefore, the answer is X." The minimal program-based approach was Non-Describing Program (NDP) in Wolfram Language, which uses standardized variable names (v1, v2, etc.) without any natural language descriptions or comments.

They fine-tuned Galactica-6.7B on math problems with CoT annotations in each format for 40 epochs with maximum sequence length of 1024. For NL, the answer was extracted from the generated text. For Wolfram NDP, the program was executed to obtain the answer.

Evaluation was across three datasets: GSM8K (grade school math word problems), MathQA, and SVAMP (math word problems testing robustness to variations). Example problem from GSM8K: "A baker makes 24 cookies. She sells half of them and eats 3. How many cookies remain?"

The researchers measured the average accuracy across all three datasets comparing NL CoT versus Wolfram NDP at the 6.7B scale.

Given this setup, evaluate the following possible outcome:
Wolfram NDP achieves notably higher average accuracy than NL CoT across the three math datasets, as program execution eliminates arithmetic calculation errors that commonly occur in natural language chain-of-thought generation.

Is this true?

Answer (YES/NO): YES